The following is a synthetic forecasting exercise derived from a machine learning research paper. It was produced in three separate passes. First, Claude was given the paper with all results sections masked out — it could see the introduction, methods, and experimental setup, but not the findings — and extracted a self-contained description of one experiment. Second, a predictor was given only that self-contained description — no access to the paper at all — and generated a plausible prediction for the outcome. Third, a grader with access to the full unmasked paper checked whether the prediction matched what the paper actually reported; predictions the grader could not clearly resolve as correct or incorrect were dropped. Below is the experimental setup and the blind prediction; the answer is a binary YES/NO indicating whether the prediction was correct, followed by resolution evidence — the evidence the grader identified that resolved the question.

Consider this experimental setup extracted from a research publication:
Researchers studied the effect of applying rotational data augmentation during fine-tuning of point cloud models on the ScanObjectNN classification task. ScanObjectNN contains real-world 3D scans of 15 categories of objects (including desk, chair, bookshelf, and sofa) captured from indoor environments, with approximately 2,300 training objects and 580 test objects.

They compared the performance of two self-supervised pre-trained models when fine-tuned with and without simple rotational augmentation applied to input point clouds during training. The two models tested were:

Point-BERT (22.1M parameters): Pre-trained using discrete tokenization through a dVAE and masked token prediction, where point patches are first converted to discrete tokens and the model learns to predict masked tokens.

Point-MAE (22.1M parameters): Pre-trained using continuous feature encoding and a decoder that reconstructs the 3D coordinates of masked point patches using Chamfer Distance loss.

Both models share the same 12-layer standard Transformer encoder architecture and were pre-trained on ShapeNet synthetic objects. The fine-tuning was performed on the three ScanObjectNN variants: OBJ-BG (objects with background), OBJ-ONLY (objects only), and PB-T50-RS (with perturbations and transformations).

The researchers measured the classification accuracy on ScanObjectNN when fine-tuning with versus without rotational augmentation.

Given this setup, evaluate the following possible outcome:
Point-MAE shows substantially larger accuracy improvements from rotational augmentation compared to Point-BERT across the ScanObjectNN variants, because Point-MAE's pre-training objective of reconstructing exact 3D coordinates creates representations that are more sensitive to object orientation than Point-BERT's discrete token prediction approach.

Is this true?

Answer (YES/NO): NO